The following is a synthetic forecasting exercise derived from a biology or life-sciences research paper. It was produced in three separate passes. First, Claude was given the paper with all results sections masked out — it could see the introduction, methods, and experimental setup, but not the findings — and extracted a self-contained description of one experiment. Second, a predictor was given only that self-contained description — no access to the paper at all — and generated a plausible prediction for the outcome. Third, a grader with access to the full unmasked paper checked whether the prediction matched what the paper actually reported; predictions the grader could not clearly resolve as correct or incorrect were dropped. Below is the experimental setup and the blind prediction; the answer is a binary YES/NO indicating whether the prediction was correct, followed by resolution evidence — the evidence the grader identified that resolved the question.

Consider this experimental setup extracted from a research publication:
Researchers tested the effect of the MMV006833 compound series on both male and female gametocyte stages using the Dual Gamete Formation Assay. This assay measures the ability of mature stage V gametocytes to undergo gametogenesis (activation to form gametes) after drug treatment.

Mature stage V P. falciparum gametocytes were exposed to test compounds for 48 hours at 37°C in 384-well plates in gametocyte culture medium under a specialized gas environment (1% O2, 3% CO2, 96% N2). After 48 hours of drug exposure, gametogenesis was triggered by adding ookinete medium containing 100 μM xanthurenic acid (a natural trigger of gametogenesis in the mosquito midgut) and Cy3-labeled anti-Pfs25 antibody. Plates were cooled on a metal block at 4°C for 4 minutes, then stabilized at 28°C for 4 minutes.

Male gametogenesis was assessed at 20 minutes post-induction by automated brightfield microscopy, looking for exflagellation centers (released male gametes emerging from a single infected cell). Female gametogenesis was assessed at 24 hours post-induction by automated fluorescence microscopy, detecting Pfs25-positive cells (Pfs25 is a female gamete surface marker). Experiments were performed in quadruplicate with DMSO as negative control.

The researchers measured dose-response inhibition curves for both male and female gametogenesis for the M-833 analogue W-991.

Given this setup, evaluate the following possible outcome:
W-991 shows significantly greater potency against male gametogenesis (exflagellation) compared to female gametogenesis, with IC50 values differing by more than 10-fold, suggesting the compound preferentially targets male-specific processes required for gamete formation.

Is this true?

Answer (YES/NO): NO